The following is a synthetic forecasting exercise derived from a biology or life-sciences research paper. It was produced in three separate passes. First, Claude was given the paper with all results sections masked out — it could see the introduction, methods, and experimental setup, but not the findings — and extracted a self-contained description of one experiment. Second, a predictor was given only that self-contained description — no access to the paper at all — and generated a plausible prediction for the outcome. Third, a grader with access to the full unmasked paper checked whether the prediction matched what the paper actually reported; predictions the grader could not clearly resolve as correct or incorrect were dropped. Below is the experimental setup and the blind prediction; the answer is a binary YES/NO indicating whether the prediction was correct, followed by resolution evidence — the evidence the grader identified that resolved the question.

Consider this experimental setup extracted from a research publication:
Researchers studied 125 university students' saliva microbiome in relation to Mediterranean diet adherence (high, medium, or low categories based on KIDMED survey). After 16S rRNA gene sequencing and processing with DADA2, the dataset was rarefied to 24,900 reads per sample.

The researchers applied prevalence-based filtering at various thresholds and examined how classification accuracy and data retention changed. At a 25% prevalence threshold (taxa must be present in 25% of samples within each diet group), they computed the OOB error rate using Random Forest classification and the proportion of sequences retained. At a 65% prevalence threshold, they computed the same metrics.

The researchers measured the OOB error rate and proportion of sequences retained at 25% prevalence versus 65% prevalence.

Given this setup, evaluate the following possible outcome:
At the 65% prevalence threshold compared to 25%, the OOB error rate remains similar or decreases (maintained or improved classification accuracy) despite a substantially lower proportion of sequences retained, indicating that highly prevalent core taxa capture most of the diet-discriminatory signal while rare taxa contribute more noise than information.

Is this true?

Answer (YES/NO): YES